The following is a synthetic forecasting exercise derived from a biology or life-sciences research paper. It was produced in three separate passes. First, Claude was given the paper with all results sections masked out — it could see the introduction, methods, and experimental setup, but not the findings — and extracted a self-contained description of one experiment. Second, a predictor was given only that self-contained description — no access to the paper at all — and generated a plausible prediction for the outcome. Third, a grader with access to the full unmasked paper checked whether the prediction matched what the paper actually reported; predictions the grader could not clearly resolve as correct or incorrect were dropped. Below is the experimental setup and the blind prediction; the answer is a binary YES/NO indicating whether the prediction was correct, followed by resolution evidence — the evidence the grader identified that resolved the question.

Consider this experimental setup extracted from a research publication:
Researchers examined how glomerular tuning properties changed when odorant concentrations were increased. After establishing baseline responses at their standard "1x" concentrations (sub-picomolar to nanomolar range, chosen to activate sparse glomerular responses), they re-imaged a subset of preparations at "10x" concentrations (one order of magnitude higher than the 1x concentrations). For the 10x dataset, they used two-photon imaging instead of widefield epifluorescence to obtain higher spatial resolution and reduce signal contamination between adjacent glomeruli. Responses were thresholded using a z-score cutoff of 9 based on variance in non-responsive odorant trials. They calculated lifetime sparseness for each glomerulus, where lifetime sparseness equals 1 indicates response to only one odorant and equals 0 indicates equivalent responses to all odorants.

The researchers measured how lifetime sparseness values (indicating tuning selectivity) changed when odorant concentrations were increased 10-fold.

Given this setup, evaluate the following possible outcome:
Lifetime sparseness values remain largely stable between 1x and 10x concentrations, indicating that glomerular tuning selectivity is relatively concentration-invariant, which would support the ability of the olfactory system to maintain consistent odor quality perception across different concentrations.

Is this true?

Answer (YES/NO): YES